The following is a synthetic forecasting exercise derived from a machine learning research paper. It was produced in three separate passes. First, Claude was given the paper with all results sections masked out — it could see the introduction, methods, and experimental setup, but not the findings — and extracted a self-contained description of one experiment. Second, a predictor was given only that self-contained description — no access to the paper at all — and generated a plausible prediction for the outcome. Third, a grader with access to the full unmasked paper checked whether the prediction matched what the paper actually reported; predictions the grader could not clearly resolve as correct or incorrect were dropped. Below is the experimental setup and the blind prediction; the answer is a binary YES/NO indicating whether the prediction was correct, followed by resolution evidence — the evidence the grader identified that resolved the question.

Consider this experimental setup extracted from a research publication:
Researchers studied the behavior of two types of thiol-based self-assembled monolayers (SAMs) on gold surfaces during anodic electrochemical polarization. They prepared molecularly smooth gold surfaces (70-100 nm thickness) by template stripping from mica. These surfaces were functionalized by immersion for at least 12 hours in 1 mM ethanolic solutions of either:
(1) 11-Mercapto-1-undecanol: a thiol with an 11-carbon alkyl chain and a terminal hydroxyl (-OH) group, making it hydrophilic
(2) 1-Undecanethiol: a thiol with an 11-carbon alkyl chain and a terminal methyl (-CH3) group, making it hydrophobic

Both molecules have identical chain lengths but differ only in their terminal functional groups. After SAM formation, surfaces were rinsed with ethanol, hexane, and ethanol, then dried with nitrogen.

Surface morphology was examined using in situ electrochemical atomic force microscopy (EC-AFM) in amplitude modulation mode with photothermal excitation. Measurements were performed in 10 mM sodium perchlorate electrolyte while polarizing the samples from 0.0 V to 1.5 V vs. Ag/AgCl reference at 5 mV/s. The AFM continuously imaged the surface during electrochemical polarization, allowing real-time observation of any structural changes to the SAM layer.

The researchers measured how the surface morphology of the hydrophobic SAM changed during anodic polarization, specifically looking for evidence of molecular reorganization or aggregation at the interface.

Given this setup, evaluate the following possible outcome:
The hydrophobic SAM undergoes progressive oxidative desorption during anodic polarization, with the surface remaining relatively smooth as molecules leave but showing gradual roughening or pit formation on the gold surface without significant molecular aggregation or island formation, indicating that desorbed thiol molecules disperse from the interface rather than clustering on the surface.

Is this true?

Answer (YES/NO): NO